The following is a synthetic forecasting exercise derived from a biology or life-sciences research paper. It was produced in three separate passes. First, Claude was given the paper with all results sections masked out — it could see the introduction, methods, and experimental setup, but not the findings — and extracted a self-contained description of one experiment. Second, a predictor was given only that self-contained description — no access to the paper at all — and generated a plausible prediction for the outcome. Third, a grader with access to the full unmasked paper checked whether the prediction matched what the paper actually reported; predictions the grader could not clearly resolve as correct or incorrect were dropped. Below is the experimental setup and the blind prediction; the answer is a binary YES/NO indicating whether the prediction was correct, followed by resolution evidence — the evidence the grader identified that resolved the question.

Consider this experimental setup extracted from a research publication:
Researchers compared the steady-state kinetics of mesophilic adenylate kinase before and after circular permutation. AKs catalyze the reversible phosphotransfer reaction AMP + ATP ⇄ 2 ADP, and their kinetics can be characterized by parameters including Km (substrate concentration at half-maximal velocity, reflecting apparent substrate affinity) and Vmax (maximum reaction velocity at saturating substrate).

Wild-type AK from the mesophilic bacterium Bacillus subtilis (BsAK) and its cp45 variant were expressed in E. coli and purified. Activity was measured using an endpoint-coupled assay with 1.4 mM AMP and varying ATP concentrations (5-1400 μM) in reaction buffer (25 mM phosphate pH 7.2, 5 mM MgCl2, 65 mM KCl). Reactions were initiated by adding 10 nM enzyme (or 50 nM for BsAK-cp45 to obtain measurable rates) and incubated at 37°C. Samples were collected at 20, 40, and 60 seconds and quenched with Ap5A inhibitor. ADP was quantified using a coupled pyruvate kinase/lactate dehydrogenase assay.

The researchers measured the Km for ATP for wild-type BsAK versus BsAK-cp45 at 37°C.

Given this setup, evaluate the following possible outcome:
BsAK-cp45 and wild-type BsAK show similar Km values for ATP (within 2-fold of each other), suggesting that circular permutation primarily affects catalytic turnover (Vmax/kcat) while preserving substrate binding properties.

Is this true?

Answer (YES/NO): YES